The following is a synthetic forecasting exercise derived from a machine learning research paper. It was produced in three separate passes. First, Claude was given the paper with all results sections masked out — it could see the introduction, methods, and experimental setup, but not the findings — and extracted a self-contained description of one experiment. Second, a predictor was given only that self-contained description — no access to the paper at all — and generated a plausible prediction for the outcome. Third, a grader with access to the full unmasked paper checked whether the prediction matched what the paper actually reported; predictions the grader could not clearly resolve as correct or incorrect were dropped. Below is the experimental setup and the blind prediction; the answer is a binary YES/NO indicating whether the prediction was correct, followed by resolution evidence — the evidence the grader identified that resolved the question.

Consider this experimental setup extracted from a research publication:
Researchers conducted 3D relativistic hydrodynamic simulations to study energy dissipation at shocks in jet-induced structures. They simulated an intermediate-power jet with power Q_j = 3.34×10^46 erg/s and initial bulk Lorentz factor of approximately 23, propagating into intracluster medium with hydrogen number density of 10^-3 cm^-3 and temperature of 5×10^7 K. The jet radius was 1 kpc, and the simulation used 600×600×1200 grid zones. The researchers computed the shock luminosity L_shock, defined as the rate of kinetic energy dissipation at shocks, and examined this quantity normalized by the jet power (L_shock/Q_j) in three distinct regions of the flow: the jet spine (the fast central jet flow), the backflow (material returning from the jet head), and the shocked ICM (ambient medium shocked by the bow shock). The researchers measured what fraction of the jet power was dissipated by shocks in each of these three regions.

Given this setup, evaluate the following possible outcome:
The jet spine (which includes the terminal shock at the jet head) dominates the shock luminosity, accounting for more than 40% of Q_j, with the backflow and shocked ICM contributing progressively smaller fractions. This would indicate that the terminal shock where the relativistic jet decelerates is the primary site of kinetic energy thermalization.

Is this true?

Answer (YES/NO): NO